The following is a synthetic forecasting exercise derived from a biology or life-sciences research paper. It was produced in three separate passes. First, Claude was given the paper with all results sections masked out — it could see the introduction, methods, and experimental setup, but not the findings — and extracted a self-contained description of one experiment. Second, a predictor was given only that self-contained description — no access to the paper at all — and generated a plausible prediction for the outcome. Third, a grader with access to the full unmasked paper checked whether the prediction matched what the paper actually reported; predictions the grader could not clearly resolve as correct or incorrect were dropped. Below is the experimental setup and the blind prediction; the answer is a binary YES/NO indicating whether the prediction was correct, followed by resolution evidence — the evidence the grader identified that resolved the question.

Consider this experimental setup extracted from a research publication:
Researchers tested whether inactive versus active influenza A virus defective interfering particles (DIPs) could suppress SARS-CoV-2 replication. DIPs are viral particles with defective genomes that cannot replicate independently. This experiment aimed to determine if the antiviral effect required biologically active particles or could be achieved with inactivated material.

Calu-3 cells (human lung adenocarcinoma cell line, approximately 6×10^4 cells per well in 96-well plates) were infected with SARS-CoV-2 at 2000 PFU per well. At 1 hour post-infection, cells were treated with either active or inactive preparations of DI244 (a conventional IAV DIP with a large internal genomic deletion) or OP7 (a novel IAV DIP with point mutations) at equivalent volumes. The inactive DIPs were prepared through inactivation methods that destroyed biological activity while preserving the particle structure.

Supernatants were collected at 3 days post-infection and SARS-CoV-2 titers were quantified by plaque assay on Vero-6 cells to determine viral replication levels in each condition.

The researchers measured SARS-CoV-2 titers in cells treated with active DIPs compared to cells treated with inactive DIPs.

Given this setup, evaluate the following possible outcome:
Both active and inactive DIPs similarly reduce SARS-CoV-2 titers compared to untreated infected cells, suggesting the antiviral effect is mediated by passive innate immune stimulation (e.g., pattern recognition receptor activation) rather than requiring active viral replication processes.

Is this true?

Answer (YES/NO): NO